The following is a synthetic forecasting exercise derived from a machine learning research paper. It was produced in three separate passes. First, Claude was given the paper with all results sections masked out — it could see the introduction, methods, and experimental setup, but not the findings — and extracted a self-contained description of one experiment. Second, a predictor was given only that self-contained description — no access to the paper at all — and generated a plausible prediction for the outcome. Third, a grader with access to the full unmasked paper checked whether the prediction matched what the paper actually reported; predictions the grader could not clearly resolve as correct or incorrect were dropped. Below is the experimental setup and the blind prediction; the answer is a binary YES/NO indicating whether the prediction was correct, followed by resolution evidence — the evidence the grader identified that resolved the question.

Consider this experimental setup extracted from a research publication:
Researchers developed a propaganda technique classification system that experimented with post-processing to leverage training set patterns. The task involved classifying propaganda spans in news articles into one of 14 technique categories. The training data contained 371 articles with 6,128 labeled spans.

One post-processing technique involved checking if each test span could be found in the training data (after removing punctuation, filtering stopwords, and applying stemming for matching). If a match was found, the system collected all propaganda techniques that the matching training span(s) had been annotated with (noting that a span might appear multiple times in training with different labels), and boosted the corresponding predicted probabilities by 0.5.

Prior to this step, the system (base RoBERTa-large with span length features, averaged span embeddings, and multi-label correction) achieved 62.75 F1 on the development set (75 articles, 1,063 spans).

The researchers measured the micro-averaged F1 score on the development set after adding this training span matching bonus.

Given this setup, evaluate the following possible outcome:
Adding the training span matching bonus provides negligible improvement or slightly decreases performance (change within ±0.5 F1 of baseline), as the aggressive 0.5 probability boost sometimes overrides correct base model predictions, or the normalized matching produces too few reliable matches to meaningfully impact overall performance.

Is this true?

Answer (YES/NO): YES